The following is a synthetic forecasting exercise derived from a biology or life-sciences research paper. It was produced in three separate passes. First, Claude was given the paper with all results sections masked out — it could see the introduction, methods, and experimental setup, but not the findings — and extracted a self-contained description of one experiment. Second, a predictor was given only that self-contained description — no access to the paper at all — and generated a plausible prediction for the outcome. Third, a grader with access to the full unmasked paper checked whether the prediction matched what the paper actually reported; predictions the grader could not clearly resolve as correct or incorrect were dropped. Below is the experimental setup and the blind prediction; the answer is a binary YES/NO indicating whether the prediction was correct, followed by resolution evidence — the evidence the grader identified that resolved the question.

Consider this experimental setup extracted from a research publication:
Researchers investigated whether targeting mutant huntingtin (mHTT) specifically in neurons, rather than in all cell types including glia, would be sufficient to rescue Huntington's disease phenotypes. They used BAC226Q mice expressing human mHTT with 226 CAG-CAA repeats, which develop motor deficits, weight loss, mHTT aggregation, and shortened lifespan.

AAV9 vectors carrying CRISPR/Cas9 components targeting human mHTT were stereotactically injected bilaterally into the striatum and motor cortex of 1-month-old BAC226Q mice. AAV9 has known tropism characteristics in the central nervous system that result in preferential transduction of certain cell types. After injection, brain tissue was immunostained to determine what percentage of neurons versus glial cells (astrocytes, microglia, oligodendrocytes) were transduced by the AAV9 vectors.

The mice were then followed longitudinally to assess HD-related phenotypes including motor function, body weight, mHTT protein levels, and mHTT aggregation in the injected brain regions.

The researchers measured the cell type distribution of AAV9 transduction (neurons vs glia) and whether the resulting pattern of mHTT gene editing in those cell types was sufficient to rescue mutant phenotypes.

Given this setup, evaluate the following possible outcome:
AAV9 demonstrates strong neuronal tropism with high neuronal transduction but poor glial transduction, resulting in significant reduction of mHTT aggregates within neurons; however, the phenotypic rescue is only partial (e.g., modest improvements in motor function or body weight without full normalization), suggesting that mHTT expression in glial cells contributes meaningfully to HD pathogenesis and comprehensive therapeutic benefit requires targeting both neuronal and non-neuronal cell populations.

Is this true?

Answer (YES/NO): NO